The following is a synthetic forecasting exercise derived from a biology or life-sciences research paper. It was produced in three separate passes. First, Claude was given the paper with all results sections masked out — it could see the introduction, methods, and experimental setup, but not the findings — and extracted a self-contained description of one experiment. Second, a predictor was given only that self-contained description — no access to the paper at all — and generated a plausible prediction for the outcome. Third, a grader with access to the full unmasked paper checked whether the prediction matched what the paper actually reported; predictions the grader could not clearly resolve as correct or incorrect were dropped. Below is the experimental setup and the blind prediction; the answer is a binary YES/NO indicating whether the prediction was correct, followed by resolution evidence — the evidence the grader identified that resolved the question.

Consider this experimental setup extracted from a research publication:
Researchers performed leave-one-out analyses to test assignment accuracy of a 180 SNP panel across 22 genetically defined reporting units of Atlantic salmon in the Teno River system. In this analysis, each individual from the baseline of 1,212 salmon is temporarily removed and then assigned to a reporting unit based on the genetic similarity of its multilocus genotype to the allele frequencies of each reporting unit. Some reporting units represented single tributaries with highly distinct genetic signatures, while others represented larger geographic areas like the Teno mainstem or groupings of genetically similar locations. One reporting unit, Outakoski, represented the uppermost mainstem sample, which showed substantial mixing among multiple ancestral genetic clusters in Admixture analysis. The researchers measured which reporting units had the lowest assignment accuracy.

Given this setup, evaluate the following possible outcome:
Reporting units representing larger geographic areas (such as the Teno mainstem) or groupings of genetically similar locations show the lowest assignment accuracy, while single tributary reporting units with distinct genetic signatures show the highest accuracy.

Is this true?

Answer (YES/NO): NO